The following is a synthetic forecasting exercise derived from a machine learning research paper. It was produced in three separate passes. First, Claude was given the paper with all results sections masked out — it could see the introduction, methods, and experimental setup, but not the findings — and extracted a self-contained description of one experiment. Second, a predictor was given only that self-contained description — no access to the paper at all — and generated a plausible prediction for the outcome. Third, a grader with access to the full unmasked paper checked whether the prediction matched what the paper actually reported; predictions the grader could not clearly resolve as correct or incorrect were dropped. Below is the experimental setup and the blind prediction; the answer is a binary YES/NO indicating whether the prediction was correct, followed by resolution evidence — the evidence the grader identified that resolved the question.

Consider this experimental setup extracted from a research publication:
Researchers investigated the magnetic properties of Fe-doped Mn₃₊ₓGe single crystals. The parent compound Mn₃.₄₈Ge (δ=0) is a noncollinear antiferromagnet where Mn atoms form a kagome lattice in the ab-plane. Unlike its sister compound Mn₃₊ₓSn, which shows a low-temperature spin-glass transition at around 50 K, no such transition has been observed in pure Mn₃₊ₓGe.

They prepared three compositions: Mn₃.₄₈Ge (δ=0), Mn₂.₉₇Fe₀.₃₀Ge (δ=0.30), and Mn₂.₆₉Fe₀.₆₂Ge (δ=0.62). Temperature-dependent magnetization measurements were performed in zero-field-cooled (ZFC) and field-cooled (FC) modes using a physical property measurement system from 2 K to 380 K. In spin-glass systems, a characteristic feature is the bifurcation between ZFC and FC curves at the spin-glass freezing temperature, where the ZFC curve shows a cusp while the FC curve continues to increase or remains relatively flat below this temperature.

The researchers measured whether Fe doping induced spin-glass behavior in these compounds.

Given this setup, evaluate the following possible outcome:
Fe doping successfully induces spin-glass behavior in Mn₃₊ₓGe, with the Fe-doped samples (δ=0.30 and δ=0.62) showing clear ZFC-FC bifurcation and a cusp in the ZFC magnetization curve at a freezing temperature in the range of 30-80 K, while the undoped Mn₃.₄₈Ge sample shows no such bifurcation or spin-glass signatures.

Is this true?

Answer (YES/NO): NO